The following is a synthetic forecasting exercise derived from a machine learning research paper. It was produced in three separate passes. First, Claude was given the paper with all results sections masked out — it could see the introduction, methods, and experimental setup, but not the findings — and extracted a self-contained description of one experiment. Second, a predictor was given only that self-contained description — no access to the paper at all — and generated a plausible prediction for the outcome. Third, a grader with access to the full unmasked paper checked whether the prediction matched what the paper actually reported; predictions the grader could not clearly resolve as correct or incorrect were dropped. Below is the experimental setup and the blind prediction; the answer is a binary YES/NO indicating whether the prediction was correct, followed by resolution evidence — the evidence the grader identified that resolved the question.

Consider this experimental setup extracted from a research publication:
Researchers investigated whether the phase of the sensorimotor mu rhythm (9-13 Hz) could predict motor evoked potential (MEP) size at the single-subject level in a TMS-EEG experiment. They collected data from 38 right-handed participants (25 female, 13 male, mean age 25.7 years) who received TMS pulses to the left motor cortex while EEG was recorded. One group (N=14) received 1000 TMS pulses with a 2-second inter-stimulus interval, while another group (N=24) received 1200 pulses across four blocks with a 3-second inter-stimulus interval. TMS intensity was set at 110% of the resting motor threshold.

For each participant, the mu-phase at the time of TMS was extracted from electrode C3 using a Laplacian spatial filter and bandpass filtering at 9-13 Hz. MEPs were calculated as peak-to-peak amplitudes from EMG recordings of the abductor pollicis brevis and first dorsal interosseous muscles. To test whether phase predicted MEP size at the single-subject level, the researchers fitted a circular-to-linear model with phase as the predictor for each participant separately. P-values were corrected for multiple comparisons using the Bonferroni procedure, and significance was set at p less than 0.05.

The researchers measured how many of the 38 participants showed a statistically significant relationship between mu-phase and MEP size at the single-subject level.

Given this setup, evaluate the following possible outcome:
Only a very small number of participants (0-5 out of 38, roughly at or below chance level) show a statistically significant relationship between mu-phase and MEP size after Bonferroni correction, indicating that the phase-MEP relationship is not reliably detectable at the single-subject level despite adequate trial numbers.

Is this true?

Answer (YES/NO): YES